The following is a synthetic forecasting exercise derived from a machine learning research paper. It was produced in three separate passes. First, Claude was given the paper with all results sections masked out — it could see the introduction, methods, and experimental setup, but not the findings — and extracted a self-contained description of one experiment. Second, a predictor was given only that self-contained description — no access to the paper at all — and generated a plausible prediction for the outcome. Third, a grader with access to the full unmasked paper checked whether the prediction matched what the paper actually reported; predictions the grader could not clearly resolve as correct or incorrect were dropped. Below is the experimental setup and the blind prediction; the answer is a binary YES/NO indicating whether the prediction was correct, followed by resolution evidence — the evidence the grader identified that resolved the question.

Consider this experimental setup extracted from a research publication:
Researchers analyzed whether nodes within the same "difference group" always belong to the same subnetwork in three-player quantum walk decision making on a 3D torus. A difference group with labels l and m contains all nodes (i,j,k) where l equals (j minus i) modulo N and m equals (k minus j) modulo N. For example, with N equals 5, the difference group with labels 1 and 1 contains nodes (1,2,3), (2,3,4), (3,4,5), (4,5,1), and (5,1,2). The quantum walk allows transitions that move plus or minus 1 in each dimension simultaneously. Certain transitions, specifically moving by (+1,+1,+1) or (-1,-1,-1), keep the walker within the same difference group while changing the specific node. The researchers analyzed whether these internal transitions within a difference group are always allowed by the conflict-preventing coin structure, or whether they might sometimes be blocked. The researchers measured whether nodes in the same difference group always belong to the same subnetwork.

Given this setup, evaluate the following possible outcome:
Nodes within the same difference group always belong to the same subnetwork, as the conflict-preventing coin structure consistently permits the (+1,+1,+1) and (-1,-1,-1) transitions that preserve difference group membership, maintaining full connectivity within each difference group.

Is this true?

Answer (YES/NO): YES